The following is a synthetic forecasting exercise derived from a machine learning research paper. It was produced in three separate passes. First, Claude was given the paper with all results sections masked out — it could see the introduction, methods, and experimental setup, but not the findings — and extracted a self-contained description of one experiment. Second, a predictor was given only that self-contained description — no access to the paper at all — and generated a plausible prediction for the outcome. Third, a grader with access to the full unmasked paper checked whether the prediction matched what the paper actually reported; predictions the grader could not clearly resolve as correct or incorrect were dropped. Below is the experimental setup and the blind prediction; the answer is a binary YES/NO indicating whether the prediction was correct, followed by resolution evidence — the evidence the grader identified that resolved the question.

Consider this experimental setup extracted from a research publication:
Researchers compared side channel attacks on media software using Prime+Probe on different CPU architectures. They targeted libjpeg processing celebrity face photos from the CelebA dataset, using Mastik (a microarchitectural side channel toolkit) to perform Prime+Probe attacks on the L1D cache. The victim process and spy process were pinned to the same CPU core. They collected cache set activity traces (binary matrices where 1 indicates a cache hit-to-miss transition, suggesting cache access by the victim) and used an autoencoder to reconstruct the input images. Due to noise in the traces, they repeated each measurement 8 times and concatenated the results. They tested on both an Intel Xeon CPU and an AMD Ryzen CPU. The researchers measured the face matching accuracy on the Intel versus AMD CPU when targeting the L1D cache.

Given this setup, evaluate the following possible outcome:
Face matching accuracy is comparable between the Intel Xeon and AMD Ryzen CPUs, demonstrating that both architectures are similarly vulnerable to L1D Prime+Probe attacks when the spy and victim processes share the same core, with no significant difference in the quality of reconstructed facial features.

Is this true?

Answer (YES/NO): YES